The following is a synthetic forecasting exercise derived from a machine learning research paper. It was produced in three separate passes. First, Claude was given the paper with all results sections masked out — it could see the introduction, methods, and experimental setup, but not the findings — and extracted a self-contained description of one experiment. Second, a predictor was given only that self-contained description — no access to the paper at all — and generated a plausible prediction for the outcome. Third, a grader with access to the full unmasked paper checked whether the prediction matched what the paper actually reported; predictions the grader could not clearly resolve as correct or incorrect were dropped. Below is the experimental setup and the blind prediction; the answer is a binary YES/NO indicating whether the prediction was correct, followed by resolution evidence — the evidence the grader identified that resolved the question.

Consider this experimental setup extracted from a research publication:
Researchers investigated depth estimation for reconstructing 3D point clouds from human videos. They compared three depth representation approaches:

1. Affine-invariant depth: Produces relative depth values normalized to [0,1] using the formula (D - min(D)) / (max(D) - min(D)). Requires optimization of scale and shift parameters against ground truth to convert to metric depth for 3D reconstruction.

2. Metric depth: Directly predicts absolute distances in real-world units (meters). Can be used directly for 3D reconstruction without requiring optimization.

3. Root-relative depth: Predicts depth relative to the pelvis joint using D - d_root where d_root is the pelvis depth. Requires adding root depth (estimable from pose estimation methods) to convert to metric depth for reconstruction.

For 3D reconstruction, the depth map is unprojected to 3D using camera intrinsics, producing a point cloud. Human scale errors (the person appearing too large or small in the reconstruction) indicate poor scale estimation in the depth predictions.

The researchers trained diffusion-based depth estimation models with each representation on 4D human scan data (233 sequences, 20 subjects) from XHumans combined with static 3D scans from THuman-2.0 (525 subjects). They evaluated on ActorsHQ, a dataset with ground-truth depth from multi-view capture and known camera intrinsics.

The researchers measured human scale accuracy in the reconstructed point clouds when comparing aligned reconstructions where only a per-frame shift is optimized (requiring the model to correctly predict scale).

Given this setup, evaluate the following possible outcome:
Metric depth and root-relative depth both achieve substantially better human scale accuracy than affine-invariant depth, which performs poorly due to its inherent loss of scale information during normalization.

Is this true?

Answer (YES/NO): NO